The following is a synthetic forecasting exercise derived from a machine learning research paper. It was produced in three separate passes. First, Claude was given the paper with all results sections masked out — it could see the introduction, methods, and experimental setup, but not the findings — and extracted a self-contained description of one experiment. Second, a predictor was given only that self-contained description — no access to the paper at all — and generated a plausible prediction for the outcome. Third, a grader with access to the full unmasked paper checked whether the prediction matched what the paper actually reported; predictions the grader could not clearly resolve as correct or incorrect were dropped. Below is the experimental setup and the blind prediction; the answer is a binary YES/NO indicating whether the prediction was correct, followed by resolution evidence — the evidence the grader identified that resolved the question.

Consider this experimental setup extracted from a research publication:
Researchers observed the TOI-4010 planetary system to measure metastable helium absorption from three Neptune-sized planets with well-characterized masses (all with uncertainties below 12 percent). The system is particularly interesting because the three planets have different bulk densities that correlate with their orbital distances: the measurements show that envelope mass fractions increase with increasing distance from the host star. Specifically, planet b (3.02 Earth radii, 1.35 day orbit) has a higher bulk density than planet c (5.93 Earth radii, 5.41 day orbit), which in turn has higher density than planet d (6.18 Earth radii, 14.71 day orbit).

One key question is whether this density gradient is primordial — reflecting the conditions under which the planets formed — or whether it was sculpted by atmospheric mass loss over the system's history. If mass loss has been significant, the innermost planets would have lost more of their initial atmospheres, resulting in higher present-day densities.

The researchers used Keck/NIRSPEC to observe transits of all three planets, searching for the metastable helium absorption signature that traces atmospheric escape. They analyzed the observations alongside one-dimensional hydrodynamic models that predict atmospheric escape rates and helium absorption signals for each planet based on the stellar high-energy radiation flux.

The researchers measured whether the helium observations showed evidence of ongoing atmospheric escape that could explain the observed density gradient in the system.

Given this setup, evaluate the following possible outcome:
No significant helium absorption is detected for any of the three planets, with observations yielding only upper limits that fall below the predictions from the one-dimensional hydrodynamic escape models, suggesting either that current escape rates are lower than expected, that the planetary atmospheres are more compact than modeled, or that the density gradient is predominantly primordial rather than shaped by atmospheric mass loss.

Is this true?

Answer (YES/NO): YES